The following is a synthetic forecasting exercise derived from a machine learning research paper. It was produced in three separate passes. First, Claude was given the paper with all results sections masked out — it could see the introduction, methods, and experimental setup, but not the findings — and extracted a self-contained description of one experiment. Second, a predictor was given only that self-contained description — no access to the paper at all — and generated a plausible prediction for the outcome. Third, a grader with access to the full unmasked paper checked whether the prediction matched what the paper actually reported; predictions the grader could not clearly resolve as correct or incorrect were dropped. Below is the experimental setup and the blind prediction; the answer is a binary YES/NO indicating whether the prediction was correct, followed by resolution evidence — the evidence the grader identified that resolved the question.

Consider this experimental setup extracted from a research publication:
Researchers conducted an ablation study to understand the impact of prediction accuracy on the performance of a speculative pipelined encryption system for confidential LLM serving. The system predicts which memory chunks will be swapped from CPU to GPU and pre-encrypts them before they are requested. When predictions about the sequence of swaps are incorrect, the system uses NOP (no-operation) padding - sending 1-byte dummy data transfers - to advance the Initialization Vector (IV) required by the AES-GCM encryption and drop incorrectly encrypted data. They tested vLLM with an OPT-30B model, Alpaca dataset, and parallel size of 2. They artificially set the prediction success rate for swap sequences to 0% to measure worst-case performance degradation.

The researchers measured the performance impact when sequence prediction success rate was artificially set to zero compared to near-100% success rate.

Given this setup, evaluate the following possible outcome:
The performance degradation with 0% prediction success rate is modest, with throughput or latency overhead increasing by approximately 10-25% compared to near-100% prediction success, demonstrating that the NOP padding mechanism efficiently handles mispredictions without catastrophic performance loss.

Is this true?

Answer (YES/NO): NO